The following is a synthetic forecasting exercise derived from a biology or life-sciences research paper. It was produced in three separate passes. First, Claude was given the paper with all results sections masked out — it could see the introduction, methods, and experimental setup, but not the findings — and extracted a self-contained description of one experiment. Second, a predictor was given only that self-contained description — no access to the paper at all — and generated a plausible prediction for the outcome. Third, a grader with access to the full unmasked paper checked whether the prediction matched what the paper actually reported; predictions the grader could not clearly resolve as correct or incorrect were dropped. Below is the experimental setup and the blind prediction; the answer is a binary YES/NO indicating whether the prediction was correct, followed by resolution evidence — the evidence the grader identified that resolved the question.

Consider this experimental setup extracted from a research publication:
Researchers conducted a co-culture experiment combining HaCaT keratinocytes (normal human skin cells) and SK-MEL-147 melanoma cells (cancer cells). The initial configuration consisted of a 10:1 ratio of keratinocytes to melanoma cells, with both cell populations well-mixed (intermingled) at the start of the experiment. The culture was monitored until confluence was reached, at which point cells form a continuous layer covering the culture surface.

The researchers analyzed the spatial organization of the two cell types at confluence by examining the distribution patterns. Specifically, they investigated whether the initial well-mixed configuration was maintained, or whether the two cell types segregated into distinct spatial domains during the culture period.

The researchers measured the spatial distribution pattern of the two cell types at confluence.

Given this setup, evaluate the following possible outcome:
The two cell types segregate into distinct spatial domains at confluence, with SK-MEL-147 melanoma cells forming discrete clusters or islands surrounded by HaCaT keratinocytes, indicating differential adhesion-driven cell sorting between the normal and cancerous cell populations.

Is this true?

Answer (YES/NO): YES